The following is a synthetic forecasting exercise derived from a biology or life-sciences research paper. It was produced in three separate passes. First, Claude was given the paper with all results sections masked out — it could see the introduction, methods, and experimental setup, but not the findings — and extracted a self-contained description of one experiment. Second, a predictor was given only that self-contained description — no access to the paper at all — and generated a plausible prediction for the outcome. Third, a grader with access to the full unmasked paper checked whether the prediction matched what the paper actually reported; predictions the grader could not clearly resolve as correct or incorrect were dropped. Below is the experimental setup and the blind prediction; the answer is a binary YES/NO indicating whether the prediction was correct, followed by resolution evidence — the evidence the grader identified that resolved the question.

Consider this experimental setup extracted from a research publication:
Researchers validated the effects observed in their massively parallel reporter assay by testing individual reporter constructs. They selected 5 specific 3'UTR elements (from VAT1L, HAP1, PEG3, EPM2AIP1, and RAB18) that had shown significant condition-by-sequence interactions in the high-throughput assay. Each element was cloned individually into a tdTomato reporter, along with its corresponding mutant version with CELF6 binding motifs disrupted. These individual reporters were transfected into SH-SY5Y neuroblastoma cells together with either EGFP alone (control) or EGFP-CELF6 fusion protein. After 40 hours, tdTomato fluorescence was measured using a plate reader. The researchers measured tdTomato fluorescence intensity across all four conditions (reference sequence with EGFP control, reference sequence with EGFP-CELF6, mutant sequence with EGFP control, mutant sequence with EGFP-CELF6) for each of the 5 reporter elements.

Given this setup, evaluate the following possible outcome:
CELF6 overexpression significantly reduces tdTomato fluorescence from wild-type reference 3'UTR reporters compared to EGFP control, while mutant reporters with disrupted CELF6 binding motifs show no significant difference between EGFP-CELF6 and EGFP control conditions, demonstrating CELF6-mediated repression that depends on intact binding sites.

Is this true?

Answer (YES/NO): YES